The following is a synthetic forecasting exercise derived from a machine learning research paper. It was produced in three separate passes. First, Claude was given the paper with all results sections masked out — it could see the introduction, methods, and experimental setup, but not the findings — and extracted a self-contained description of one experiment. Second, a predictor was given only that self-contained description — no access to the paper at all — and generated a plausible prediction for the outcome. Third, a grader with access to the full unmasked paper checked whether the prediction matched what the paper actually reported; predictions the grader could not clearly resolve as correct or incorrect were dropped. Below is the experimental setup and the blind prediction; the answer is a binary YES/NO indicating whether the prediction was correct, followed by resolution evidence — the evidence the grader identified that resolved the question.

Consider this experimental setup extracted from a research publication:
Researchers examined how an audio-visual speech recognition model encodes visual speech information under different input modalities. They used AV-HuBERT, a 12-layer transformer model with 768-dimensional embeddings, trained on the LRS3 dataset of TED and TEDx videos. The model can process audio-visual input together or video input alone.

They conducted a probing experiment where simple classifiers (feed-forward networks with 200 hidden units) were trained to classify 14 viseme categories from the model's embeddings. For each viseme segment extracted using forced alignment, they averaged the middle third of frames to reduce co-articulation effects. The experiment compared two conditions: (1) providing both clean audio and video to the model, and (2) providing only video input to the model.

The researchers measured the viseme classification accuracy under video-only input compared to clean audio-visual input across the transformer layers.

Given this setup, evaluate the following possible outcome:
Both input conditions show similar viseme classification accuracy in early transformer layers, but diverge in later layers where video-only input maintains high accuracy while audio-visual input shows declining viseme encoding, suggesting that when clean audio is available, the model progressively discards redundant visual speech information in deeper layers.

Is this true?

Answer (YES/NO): NO